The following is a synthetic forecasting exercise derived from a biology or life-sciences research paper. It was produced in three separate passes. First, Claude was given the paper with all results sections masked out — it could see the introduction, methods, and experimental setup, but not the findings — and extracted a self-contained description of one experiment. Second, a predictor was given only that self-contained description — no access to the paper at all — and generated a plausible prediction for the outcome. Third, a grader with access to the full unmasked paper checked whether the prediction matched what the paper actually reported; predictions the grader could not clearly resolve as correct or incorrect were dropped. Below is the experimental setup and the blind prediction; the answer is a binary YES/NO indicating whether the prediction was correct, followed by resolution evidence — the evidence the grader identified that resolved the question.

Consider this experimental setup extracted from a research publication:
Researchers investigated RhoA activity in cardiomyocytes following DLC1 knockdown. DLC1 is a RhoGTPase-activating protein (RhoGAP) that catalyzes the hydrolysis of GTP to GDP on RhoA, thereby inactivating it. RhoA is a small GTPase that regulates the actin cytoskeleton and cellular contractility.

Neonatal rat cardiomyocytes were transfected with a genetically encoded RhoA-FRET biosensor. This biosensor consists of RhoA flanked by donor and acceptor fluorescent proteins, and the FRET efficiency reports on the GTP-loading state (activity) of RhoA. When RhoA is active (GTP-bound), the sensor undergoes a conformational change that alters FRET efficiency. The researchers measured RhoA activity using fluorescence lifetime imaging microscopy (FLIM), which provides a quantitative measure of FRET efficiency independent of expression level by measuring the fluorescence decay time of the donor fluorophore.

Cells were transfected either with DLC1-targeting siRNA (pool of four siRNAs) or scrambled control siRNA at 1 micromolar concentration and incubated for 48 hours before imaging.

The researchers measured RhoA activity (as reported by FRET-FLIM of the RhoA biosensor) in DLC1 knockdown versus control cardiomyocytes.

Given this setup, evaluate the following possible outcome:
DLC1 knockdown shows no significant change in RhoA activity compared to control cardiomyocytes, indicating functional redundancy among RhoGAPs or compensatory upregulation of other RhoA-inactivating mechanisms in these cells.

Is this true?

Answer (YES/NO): NO